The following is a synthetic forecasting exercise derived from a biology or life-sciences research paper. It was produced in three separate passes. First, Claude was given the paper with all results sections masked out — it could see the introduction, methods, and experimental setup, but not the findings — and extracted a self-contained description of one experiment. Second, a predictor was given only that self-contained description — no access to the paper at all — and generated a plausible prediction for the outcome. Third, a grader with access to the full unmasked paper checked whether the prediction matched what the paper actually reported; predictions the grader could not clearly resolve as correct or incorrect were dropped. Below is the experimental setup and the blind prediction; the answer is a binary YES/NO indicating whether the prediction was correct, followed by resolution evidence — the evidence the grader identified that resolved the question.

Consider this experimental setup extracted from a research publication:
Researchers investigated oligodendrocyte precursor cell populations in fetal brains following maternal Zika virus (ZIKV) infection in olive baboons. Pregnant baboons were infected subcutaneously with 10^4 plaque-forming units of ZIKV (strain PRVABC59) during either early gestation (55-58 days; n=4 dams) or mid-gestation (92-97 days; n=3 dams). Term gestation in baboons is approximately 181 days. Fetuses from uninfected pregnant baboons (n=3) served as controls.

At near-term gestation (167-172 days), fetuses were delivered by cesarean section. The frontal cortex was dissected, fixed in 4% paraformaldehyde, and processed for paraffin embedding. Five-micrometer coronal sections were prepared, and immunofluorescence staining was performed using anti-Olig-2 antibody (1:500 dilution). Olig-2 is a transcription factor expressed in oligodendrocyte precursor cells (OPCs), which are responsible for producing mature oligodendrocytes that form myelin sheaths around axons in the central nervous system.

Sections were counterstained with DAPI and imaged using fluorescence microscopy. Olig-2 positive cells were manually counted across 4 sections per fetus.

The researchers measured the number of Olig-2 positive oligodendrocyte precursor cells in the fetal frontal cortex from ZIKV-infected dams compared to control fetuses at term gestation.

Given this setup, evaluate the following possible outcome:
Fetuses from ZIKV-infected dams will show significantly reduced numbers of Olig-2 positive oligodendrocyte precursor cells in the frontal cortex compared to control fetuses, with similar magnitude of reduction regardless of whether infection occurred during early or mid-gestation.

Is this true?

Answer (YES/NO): NO